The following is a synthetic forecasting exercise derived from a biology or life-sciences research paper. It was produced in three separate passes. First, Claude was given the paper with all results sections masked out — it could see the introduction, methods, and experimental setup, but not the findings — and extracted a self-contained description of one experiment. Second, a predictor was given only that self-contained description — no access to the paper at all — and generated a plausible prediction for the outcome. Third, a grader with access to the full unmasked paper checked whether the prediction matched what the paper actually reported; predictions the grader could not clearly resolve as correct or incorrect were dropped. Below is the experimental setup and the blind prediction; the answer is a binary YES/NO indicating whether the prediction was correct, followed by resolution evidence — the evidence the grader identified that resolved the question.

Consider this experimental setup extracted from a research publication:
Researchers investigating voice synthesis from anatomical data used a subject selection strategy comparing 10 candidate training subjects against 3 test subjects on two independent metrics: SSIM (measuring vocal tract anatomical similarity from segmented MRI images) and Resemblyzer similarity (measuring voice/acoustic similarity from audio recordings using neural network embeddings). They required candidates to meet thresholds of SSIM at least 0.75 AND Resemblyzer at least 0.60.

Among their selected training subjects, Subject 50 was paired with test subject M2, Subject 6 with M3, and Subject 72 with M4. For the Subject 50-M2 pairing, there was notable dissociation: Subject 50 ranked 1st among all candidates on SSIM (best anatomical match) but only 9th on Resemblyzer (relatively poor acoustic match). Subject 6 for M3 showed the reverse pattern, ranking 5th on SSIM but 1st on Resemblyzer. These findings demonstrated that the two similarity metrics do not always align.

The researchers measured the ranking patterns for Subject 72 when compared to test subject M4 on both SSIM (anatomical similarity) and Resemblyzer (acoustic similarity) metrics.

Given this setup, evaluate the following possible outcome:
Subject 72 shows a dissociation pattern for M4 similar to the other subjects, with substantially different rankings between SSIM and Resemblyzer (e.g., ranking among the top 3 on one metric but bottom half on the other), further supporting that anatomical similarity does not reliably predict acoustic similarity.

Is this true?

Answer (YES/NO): NO